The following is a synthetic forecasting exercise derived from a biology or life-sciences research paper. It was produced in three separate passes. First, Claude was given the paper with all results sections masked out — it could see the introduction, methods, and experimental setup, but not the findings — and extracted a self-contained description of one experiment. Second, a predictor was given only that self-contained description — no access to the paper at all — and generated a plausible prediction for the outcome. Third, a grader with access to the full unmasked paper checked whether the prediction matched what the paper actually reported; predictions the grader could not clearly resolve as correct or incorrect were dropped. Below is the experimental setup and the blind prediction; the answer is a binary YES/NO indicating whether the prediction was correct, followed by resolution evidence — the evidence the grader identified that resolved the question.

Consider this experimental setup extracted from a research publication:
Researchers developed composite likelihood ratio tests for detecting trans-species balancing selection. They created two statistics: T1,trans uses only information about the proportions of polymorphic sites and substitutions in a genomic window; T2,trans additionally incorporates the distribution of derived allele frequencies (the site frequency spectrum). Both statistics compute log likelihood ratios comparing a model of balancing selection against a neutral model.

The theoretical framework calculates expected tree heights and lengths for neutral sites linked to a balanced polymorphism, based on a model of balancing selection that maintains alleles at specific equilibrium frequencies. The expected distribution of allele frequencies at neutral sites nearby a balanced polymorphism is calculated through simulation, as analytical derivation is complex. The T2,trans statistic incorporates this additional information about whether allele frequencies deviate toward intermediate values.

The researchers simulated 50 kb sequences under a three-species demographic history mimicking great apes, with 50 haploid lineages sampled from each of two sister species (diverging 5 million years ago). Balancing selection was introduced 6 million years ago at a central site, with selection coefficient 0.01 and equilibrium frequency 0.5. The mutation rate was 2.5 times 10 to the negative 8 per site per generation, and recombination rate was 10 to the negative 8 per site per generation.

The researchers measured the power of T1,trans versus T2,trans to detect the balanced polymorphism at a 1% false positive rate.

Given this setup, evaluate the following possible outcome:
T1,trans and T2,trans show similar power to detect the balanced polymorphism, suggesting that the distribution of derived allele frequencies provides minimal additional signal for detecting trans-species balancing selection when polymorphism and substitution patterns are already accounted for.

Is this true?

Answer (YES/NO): NO